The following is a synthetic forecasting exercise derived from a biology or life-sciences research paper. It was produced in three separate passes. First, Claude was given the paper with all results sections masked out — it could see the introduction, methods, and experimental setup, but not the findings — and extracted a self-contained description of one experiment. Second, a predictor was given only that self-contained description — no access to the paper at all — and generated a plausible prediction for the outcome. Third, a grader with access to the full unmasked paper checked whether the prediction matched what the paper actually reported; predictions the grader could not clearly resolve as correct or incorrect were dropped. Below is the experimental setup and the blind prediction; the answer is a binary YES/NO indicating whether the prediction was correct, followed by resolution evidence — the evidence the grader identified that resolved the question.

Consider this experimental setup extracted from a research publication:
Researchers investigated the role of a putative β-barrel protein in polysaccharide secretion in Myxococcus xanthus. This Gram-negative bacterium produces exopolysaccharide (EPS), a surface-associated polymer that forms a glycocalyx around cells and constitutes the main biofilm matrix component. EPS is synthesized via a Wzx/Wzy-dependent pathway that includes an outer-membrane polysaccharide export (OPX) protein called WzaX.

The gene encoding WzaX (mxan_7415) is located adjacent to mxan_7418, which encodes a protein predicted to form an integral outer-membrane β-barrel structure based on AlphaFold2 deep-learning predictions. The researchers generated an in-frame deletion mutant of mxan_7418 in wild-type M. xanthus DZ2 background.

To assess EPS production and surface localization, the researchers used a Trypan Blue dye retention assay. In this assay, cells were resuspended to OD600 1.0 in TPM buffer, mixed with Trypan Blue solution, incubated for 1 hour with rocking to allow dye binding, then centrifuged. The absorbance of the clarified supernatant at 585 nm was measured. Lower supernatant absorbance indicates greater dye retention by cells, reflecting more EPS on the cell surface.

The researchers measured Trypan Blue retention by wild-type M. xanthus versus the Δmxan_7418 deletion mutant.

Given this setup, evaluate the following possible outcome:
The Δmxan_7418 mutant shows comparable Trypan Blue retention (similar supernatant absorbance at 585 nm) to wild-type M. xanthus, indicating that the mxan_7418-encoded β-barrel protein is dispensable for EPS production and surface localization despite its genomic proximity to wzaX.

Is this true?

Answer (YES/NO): NO